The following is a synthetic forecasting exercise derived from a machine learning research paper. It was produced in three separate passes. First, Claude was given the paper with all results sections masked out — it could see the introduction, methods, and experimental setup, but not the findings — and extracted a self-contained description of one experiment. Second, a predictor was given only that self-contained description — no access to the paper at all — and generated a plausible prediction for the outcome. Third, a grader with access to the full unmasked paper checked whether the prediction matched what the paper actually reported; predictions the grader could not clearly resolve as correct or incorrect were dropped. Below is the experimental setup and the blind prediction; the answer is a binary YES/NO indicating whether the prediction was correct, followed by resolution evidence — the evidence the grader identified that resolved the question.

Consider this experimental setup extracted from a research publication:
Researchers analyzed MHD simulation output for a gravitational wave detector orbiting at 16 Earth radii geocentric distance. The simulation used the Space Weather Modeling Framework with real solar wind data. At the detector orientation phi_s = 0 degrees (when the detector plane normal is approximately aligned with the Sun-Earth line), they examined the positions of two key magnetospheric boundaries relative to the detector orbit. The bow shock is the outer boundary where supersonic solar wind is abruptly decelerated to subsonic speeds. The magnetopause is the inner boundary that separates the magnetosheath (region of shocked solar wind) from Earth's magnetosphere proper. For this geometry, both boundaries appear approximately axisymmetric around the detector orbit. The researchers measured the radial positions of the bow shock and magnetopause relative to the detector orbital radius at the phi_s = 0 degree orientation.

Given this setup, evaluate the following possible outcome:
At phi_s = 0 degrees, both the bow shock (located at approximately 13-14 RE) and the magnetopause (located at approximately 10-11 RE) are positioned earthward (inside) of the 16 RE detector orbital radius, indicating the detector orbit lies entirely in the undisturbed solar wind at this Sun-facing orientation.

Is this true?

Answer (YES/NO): NO